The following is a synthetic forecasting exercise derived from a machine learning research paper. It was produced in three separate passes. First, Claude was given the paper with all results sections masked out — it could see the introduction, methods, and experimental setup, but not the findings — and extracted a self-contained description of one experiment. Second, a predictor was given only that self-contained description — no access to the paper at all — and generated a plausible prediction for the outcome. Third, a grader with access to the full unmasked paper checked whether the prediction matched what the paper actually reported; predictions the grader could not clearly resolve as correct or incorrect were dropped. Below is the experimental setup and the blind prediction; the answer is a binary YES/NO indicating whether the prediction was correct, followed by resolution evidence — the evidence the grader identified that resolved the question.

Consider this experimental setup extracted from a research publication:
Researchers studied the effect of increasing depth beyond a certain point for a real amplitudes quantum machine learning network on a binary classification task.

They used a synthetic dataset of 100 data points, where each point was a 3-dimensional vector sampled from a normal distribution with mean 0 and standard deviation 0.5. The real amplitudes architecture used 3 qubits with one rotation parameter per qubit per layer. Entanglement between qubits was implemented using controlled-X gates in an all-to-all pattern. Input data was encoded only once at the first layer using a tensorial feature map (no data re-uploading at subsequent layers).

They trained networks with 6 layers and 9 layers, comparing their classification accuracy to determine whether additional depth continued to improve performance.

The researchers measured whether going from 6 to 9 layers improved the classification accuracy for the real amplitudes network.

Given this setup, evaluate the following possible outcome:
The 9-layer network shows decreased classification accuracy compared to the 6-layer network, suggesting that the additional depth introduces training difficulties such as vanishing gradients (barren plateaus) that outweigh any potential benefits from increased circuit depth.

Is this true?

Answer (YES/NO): YES